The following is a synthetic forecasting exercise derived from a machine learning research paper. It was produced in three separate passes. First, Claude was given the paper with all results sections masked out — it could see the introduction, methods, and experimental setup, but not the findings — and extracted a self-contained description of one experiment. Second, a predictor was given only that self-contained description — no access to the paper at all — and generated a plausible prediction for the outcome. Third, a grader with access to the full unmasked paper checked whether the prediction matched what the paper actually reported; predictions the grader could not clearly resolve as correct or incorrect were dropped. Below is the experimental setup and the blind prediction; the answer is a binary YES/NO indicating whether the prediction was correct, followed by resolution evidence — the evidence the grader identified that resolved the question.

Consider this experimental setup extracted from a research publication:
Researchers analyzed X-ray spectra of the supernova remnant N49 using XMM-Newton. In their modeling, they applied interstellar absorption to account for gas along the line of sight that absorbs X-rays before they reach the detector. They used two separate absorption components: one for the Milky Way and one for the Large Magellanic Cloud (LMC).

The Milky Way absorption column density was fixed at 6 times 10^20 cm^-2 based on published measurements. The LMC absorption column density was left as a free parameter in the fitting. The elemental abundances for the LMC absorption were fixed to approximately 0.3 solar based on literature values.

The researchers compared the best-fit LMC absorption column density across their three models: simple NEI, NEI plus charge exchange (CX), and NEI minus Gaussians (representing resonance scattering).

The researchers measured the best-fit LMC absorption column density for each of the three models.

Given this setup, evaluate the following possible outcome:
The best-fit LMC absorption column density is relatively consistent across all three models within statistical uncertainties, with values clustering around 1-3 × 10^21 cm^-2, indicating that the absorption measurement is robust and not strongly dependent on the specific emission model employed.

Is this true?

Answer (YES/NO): NO